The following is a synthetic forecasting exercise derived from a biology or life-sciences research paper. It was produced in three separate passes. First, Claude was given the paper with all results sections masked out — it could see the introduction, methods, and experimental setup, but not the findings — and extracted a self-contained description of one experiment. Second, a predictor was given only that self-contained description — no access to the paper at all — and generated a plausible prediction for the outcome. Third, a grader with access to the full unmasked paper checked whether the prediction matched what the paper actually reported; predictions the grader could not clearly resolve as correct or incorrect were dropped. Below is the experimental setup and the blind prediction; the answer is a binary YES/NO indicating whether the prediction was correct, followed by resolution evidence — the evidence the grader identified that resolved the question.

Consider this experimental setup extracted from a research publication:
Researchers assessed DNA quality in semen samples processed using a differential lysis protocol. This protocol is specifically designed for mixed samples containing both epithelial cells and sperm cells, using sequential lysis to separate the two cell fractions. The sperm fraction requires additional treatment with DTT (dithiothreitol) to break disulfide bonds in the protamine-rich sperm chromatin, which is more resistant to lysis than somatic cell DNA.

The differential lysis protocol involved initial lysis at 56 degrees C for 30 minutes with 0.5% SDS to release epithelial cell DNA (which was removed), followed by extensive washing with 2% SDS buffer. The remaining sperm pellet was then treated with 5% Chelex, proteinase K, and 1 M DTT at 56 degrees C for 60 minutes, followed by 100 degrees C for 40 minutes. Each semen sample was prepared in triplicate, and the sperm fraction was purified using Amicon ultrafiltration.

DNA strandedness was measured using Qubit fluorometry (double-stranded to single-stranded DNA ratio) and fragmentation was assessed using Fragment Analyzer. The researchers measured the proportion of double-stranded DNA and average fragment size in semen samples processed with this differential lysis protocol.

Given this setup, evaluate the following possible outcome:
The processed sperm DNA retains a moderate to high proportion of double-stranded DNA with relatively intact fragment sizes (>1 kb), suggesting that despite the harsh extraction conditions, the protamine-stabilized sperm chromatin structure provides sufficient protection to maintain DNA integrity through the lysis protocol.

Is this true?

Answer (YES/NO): NO